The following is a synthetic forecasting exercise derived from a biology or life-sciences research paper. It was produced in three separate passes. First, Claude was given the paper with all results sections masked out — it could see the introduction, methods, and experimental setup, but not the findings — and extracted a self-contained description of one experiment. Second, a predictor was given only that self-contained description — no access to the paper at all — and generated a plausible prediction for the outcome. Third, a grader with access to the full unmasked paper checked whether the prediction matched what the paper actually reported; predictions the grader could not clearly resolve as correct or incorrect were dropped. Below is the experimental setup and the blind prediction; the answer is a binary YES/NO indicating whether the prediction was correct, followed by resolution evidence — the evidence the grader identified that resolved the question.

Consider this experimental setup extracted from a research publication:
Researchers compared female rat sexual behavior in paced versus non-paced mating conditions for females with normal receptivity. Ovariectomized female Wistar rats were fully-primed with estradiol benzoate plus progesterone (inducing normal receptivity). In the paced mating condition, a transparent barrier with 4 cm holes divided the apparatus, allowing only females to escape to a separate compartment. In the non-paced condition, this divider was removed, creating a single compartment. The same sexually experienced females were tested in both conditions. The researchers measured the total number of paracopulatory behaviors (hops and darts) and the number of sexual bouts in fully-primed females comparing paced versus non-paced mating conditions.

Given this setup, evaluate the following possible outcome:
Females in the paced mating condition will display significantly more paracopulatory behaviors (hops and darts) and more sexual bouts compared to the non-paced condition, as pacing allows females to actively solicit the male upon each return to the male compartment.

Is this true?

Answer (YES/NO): NO